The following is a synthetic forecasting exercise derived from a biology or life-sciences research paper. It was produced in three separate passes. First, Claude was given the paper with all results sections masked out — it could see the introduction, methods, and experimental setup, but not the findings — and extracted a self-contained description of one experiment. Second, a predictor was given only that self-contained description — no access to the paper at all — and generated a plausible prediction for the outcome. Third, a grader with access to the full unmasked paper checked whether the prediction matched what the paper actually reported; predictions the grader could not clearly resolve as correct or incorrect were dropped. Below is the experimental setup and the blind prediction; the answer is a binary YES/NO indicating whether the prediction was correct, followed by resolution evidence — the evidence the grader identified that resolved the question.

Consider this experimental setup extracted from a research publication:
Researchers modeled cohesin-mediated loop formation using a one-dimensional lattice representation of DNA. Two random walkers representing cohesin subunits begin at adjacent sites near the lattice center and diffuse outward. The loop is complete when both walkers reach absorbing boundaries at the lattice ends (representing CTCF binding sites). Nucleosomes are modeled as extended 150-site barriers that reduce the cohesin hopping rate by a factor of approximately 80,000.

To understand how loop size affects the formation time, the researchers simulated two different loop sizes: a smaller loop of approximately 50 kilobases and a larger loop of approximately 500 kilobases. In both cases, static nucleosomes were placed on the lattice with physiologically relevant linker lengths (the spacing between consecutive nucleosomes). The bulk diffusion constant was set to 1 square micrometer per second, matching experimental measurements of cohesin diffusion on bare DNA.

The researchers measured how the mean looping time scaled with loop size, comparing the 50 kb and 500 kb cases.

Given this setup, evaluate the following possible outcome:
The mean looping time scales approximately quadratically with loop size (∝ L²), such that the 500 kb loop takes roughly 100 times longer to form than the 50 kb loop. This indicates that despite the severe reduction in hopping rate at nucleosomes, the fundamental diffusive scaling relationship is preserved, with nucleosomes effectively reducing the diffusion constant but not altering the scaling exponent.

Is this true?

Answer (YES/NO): YES